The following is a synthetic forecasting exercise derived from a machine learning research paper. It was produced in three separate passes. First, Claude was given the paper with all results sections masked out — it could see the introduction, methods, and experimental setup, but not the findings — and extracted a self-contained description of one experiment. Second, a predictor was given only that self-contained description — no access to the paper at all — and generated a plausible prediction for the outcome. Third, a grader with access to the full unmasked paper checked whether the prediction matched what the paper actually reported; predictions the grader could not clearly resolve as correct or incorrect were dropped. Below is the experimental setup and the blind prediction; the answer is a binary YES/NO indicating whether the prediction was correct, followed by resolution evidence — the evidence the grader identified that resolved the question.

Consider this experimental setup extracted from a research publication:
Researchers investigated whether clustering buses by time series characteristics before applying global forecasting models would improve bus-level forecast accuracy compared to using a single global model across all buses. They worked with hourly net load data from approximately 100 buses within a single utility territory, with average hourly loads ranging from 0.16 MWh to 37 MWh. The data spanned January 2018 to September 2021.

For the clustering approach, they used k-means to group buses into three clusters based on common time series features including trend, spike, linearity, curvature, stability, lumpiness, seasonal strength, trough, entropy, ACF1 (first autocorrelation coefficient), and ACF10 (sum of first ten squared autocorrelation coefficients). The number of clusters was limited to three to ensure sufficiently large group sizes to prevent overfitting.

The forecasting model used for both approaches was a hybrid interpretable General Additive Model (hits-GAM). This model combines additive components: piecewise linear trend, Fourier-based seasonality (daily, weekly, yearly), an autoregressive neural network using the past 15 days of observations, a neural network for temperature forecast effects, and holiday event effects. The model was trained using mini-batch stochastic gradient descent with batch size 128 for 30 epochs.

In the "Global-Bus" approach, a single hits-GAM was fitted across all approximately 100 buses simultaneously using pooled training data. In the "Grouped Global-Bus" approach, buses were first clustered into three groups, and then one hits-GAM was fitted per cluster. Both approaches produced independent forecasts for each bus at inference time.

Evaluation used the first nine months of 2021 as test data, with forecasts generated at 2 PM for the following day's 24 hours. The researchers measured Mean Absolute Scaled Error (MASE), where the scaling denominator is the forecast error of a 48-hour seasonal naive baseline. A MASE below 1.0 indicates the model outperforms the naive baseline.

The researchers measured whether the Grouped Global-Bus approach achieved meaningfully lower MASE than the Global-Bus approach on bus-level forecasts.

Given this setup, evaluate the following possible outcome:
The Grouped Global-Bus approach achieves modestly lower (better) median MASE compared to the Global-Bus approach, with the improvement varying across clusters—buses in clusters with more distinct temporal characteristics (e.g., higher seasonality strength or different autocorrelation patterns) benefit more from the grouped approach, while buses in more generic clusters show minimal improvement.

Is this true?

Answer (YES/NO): NO